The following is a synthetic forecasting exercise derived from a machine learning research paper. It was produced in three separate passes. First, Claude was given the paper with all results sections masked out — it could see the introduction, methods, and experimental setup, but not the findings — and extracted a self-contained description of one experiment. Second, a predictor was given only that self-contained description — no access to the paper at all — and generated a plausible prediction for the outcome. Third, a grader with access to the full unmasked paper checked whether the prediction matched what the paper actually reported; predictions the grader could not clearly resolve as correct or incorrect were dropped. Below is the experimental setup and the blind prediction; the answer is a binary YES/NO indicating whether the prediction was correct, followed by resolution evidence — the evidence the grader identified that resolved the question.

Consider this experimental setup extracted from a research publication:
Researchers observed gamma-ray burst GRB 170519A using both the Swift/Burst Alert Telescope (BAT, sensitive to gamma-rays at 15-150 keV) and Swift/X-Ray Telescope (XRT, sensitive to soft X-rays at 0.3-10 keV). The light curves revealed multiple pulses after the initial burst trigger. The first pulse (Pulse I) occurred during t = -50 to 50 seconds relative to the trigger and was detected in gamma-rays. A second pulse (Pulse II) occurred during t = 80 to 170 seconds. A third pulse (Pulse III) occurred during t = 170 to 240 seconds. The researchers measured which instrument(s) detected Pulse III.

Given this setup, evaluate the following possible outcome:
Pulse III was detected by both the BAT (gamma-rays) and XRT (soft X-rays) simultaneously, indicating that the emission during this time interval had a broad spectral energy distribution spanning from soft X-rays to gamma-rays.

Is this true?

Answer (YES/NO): YES